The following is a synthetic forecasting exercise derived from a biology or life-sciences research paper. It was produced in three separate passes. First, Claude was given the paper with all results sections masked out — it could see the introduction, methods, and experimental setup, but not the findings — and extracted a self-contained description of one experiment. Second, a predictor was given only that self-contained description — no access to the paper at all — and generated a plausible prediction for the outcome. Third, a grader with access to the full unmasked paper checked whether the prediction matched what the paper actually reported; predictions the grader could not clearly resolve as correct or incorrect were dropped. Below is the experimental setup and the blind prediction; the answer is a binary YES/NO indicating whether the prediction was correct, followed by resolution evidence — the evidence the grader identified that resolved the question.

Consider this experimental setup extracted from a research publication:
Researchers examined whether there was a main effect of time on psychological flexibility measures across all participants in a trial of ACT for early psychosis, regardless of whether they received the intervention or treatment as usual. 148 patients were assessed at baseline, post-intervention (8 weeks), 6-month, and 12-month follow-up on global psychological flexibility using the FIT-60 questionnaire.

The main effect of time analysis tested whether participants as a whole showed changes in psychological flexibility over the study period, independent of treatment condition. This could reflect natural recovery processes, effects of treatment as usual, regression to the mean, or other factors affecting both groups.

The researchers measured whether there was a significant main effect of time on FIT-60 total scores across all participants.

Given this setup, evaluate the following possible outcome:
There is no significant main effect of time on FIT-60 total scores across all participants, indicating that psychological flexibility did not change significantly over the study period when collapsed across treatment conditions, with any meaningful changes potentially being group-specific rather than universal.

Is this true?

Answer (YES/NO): NO